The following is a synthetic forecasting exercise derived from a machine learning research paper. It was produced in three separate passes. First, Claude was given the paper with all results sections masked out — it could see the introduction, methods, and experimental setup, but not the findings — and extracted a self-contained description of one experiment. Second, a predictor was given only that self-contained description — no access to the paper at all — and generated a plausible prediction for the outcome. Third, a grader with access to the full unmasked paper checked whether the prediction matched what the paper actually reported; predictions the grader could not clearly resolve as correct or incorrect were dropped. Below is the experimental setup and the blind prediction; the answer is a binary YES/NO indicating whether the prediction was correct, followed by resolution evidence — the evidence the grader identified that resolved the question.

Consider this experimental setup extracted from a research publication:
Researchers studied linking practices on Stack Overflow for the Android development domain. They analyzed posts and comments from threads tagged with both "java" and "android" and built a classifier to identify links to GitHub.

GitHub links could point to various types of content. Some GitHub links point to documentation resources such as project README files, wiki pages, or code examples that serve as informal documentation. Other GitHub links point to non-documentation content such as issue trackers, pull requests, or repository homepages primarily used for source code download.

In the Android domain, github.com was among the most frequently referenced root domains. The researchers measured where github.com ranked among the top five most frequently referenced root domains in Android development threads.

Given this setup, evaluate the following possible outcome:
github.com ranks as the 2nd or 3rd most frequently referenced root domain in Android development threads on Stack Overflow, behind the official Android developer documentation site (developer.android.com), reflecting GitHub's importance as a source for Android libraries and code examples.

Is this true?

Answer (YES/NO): NO